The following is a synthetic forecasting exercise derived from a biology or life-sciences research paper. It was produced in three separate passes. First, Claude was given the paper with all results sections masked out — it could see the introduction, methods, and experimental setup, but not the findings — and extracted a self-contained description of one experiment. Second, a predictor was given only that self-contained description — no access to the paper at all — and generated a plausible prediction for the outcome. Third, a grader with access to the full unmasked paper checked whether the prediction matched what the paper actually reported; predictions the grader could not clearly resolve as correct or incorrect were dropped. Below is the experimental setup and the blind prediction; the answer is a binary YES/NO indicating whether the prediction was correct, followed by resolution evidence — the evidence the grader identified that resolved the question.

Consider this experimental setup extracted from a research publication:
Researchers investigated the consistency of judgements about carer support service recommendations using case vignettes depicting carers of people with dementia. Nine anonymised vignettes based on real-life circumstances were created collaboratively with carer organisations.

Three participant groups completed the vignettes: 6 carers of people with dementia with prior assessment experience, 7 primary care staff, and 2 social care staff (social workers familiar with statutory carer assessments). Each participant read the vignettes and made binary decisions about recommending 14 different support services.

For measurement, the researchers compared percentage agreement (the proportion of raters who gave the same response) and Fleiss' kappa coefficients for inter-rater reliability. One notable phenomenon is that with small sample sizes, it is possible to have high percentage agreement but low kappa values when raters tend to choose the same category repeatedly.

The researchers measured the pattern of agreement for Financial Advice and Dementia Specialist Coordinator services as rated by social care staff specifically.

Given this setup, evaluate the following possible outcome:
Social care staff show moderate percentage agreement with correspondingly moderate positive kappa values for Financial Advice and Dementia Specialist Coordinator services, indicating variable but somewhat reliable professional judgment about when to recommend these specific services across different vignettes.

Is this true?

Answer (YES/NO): NO